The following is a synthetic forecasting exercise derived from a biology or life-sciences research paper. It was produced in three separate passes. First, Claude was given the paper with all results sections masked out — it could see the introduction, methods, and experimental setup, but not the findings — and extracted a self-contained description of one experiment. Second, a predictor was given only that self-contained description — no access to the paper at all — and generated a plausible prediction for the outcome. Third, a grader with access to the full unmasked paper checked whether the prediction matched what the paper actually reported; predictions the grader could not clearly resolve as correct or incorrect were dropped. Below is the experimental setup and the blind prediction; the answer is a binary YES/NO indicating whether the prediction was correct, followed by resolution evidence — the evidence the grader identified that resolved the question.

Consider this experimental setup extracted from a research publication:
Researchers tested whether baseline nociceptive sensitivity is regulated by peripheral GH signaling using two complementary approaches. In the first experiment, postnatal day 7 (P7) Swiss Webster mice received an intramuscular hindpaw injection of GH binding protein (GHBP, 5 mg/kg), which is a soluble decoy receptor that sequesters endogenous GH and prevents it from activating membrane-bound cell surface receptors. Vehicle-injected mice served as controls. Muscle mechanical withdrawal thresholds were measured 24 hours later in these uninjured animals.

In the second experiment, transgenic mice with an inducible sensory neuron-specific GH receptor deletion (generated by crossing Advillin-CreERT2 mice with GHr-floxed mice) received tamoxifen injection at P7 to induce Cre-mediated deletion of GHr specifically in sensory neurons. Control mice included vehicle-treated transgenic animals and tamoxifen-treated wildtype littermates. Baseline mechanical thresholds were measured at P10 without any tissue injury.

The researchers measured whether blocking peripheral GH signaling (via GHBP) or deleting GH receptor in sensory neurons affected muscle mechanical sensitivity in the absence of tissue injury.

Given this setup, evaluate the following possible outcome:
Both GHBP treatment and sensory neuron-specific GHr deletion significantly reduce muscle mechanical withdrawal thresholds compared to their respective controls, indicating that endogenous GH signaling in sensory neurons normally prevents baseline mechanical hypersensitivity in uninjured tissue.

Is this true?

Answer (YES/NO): NO